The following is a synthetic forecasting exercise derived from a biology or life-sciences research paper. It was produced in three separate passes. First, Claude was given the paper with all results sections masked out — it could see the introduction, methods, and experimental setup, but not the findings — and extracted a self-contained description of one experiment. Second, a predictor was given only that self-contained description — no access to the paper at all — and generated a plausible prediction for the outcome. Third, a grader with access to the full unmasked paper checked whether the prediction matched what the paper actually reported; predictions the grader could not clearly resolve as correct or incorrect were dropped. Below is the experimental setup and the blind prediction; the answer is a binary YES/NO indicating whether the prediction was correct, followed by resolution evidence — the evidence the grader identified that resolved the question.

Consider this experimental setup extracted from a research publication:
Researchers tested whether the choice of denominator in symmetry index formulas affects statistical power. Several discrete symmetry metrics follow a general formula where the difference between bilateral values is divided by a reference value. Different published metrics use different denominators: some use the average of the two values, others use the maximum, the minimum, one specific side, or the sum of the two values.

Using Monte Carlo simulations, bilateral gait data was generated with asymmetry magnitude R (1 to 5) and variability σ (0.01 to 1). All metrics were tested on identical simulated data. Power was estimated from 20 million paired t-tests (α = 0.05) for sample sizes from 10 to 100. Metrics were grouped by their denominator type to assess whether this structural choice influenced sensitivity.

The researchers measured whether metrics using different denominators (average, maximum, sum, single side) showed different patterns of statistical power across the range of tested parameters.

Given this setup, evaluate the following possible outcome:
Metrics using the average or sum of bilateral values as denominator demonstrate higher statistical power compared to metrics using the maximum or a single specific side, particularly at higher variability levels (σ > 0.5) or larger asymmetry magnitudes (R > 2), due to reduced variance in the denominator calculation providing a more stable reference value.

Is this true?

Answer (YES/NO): NO